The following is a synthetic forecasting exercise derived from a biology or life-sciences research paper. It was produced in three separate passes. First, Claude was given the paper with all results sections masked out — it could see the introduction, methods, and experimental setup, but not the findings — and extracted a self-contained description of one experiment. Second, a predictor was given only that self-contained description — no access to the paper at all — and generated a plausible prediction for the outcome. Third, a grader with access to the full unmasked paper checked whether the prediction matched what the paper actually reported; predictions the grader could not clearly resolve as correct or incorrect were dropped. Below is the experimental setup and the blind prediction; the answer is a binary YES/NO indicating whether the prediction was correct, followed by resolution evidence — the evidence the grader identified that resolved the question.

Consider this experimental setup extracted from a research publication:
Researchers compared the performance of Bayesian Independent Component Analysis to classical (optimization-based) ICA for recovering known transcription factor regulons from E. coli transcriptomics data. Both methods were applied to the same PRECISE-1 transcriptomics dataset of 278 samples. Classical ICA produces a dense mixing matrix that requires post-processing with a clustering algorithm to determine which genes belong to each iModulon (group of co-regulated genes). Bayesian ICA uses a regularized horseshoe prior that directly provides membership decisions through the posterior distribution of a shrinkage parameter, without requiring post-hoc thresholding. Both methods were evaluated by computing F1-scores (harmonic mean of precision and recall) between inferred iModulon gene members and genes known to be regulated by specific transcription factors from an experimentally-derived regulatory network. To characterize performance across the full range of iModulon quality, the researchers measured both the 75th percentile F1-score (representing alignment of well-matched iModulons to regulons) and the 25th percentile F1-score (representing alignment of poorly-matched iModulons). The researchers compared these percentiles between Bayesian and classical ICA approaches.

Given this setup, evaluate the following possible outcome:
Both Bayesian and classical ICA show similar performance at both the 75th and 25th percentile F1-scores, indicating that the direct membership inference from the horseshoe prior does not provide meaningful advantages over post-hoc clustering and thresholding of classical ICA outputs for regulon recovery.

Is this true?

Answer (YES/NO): NO